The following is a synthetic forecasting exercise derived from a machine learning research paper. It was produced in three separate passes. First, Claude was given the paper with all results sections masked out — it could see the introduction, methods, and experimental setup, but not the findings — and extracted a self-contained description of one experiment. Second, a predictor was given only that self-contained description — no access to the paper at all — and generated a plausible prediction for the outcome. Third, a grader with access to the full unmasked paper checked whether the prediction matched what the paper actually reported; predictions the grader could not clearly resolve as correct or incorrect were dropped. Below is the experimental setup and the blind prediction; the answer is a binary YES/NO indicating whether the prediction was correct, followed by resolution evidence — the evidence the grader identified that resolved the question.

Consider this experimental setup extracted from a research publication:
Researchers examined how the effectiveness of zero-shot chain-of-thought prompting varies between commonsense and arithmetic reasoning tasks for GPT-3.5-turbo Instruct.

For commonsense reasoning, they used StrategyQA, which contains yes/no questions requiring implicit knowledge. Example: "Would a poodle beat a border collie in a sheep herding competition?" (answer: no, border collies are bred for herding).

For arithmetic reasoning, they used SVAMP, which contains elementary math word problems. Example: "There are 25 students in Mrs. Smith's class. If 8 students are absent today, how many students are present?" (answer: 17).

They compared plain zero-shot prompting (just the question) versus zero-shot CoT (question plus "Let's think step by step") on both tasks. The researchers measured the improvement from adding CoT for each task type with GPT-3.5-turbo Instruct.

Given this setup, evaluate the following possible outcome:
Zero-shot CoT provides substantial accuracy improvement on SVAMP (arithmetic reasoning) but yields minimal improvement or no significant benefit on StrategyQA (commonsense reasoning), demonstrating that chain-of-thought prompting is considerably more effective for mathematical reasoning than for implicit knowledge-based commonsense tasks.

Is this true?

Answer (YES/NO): NO